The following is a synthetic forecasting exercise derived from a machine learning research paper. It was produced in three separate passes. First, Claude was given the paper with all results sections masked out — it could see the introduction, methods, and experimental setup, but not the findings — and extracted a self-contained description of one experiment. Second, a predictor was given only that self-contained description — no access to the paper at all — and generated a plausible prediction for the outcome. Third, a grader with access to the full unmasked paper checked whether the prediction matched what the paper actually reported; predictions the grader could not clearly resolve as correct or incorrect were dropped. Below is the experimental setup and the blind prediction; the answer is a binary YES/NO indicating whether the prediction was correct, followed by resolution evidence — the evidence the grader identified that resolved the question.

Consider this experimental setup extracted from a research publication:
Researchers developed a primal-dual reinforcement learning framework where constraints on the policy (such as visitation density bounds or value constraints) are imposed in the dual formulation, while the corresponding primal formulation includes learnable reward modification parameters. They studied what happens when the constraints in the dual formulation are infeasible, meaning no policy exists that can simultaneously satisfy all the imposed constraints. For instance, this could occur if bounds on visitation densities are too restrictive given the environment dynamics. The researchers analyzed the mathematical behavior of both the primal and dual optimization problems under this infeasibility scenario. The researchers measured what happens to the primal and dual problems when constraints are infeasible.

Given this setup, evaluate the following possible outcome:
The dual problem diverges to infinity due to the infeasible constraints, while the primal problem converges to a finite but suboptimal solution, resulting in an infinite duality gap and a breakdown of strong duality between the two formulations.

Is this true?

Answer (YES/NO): NO